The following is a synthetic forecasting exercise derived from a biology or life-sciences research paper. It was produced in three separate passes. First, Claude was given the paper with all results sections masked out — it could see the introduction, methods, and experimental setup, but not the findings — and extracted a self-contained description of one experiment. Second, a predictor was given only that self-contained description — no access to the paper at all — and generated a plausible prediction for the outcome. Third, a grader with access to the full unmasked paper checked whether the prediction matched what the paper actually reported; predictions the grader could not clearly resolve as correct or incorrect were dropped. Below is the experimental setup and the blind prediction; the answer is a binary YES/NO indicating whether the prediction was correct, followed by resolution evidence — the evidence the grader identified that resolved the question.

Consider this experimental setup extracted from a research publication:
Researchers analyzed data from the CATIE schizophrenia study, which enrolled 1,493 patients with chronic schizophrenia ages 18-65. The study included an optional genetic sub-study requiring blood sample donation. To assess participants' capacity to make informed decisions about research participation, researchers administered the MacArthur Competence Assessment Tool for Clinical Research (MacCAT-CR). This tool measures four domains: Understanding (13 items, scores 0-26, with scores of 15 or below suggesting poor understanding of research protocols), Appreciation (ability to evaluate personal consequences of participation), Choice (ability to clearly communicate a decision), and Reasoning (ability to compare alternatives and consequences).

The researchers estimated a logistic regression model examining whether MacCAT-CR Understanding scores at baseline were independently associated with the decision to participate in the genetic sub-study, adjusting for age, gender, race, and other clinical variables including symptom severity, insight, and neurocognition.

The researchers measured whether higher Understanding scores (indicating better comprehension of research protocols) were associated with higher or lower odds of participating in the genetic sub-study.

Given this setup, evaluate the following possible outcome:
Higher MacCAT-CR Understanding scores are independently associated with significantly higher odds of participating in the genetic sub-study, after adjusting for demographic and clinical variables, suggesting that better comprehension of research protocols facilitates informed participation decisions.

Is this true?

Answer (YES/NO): NO